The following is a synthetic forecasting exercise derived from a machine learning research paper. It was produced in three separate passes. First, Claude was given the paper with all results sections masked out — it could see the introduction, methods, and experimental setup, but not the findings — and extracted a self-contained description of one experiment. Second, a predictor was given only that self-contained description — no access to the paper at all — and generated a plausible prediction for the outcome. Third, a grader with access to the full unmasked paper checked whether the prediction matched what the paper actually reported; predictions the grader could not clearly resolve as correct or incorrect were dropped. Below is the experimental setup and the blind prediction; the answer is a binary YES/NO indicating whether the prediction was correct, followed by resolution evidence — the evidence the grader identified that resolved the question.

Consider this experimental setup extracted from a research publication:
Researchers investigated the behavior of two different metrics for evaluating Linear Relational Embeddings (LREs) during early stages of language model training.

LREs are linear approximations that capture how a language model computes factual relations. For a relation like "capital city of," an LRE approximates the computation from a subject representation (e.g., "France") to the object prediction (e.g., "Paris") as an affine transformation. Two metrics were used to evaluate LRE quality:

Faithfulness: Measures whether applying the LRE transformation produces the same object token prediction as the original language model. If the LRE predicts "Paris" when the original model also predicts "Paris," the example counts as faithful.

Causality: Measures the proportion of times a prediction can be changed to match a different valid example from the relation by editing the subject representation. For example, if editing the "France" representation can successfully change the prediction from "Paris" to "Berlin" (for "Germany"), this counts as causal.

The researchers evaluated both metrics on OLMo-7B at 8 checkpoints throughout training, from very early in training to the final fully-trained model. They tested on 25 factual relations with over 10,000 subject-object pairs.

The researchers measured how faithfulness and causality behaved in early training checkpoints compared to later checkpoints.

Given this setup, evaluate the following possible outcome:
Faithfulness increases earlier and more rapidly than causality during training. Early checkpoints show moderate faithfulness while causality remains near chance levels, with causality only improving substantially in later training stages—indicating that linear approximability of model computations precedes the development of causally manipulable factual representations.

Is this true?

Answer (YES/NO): NO